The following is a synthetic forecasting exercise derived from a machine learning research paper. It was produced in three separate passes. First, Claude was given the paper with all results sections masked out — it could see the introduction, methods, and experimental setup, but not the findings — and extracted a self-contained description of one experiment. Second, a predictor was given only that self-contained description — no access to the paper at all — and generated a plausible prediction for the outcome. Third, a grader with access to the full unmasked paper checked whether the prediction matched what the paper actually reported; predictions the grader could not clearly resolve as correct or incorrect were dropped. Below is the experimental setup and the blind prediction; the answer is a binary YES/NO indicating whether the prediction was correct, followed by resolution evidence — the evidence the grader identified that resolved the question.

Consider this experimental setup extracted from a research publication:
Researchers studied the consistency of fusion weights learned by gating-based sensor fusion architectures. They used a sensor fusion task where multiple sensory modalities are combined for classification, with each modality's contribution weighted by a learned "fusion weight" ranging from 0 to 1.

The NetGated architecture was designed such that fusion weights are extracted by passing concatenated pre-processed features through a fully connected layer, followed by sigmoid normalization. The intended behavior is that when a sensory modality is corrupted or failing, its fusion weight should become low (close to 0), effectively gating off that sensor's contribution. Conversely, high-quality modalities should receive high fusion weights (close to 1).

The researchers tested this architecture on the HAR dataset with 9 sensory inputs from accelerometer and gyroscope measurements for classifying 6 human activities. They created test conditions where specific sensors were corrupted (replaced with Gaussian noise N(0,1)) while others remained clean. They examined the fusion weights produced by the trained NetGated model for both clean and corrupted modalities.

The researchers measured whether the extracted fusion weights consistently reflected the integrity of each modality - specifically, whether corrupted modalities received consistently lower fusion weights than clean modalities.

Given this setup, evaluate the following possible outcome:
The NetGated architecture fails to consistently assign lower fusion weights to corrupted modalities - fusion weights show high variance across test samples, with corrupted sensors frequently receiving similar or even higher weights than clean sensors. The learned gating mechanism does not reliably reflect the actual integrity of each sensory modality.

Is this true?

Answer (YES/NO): YES